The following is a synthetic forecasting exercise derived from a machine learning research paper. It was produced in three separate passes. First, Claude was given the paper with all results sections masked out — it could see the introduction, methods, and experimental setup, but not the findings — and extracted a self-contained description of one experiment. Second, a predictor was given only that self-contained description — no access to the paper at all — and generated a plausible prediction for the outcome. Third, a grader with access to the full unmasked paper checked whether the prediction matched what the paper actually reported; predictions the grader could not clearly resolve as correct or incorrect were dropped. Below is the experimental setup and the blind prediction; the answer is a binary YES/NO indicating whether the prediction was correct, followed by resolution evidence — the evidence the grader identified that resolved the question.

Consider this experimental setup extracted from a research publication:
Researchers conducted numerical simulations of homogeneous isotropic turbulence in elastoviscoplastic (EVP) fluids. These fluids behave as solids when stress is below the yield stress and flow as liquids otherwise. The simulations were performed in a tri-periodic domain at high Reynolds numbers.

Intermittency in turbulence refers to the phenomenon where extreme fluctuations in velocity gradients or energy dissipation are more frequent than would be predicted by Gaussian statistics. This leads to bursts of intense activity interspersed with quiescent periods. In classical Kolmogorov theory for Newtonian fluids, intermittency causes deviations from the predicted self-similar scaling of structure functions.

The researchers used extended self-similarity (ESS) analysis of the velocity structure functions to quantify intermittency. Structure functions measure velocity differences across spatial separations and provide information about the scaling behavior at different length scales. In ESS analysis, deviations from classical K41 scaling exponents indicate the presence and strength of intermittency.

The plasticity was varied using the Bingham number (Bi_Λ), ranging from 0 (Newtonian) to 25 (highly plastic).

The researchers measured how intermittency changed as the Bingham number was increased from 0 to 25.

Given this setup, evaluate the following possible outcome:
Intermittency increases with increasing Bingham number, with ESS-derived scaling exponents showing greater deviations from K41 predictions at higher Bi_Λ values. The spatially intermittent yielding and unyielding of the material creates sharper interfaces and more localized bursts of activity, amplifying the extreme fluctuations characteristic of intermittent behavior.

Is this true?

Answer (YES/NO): YES